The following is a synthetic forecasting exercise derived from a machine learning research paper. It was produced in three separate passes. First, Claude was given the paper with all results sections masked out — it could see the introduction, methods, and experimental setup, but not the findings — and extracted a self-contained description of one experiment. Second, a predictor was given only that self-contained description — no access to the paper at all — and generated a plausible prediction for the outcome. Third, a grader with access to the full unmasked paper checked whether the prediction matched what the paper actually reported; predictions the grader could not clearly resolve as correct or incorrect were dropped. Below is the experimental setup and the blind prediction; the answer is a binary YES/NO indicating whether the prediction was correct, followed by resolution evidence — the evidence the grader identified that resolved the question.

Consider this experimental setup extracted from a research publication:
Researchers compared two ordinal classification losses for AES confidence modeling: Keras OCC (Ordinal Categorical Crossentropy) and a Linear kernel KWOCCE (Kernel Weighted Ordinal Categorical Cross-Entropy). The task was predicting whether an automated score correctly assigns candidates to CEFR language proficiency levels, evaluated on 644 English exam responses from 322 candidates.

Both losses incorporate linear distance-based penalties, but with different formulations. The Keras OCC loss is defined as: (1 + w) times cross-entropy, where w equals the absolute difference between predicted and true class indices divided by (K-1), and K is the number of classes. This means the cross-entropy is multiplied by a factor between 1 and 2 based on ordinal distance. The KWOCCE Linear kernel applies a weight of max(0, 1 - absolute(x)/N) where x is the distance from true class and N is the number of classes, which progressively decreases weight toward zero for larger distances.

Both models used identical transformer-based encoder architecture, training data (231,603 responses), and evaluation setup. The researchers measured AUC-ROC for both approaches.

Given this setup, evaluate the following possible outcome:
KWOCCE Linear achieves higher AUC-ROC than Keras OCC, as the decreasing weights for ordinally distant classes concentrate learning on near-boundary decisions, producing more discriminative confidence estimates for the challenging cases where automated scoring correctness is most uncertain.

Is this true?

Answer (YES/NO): NO